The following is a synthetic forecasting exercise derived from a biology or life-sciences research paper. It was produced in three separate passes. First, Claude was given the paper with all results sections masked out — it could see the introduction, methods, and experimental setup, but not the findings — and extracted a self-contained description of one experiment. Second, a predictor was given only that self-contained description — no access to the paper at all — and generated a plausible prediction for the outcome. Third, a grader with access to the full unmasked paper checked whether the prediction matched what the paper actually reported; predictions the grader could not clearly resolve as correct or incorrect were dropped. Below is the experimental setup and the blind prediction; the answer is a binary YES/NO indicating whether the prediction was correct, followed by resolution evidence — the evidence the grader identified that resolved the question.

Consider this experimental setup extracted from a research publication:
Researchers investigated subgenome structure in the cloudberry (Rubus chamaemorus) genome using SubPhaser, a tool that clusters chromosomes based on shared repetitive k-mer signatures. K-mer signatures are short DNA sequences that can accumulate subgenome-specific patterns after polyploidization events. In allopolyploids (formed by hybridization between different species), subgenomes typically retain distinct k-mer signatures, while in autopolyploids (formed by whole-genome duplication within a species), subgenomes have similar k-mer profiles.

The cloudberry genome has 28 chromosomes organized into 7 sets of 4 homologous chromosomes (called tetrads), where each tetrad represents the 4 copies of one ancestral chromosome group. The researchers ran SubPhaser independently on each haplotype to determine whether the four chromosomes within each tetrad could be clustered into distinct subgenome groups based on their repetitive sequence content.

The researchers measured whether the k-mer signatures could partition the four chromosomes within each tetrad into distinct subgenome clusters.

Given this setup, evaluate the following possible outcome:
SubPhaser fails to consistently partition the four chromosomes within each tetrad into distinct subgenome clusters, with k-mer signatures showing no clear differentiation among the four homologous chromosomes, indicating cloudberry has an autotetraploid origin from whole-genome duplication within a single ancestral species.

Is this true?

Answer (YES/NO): NO